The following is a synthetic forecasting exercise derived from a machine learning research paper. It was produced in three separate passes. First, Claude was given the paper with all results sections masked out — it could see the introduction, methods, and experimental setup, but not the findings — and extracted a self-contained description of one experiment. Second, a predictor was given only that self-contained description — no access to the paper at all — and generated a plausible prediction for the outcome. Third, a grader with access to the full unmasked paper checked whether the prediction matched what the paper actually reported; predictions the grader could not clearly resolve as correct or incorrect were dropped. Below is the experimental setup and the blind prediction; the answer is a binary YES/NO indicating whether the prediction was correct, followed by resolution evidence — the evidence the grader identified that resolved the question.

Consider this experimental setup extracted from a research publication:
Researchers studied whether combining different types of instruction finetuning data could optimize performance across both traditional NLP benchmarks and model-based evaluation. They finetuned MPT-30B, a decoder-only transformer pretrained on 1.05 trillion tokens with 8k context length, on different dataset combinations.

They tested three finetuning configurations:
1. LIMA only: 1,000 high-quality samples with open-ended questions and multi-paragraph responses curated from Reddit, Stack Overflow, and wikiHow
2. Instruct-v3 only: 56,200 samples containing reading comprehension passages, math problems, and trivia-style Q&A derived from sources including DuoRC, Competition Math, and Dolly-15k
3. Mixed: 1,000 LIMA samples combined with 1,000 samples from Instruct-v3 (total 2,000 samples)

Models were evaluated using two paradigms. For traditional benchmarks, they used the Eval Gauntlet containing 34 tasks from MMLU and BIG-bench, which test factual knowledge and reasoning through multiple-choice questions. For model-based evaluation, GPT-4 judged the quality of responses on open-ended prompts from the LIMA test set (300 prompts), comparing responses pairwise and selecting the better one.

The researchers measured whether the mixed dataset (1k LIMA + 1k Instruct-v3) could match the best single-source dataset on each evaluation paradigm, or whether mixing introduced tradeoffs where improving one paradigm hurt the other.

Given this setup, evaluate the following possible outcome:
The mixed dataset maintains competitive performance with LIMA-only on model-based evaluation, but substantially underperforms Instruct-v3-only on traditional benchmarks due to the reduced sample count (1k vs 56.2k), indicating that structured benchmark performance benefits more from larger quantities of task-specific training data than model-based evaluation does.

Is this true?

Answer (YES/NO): NO